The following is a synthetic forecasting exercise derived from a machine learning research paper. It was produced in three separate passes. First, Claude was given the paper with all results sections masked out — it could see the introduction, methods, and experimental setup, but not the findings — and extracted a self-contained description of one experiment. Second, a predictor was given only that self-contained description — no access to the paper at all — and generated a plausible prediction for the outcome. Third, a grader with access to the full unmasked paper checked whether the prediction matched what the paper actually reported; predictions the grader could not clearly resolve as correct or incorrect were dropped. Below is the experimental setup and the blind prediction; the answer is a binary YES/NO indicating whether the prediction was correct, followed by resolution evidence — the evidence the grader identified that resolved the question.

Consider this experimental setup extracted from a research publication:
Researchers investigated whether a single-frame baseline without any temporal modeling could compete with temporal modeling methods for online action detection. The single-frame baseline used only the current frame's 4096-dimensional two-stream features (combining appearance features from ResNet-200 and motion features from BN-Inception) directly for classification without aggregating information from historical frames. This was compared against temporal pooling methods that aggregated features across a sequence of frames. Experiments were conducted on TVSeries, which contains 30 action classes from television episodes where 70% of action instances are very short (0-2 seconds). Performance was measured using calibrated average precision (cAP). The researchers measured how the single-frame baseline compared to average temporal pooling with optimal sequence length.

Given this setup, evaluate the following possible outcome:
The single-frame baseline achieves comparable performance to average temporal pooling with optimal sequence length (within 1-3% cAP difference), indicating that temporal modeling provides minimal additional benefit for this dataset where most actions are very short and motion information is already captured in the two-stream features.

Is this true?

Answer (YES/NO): YES